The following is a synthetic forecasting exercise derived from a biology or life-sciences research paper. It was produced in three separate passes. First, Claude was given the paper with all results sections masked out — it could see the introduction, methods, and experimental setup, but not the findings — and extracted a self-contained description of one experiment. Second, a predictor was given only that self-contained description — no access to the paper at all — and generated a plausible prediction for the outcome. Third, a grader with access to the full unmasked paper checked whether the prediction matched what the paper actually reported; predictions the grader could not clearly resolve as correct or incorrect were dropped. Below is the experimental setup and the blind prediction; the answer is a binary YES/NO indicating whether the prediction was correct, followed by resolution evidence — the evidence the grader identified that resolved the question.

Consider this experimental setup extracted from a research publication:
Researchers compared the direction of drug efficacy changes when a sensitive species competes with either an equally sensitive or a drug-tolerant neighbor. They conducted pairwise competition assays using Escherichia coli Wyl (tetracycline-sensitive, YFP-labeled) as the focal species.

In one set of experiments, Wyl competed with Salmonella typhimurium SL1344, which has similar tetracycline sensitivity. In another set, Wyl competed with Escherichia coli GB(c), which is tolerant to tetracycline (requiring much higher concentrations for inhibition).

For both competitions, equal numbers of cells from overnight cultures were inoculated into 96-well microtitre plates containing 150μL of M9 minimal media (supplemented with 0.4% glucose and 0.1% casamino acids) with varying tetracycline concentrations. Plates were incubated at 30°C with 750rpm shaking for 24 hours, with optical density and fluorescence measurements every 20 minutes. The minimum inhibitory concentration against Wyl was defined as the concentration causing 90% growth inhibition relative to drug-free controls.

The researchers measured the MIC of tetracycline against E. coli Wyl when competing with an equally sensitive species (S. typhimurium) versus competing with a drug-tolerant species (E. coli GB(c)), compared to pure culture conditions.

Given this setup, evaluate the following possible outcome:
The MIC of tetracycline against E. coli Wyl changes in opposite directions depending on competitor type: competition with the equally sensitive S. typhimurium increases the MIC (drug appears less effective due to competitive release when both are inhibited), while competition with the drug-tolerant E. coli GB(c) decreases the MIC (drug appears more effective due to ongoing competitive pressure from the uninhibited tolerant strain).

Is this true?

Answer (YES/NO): NO